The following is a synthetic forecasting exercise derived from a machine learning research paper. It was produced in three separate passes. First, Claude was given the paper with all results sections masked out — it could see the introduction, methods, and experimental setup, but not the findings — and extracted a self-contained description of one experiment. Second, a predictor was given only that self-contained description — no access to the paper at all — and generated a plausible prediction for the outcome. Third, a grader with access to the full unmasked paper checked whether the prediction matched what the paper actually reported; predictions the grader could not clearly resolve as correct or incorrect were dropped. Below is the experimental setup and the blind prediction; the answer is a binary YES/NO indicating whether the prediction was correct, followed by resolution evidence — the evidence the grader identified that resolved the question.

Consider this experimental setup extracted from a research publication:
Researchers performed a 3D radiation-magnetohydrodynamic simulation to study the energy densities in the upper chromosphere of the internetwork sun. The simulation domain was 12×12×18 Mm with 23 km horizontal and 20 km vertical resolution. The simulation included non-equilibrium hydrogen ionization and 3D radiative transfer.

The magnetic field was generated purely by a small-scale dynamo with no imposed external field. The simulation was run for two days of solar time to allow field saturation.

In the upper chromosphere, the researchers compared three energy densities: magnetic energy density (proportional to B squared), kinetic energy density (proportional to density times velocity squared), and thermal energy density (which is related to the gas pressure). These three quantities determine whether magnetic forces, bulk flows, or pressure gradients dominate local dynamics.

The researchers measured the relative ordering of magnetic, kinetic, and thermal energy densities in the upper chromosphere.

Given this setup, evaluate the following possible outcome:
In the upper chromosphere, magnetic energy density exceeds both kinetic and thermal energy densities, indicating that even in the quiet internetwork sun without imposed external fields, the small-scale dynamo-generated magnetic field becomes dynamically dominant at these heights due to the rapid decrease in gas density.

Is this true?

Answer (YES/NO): YES